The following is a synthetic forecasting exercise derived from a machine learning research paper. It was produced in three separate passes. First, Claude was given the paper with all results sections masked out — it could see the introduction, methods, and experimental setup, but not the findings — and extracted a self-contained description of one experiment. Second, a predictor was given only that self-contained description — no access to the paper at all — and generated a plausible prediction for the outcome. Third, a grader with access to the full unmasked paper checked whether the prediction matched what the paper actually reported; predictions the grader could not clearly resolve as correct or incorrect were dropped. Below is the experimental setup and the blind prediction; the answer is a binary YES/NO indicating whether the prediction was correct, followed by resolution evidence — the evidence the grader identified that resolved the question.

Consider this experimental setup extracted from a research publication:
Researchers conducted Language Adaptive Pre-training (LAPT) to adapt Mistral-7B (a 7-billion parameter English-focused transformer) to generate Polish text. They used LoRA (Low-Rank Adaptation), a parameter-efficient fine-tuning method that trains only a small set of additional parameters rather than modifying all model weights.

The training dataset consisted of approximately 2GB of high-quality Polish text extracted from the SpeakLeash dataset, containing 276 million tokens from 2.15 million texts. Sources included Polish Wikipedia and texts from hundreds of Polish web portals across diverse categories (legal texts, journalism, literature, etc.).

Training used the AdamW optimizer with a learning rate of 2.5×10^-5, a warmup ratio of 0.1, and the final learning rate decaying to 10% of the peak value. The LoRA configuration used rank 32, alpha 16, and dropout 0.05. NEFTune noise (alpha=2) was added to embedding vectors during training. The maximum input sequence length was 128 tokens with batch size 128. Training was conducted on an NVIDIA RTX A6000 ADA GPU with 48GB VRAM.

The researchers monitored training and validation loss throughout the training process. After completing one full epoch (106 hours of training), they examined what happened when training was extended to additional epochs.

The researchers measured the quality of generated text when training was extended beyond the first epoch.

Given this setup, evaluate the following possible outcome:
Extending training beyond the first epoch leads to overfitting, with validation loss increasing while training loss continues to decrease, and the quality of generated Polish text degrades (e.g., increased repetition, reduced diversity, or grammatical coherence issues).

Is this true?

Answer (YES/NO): YES